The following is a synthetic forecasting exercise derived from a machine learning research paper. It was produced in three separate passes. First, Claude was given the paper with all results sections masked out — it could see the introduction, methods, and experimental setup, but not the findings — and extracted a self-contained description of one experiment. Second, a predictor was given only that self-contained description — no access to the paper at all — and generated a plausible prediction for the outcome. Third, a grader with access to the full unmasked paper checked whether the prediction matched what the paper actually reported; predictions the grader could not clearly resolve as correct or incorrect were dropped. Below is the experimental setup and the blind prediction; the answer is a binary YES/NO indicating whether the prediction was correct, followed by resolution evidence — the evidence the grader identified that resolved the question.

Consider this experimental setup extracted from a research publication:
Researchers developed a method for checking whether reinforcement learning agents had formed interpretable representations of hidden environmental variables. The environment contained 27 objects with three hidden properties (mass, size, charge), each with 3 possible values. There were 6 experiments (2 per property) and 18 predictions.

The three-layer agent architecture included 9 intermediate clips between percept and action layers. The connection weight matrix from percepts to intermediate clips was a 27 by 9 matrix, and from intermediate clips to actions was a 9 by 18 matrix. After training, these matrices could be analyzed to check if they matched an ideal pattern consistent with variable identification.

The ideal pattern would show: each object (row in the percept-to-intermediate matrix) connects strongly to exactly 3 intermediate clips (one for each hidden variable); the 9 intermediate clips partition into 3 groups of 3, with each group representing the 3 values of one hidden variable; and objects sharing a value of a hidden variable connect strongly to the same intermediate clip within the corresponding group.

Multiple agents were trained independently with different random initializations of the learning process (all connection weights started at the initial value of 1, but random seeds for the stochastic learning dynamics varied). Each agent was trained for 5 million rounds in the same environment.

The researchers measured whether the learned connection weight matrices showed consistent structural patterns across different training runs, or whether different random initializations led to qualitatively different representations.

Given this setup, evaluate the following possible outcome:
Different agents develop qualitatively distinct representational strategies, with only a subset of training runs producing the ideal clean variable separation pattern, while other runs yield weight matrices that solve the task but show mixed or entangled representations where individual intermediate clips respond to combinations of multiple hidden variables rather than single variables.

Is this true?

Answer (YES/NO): NO